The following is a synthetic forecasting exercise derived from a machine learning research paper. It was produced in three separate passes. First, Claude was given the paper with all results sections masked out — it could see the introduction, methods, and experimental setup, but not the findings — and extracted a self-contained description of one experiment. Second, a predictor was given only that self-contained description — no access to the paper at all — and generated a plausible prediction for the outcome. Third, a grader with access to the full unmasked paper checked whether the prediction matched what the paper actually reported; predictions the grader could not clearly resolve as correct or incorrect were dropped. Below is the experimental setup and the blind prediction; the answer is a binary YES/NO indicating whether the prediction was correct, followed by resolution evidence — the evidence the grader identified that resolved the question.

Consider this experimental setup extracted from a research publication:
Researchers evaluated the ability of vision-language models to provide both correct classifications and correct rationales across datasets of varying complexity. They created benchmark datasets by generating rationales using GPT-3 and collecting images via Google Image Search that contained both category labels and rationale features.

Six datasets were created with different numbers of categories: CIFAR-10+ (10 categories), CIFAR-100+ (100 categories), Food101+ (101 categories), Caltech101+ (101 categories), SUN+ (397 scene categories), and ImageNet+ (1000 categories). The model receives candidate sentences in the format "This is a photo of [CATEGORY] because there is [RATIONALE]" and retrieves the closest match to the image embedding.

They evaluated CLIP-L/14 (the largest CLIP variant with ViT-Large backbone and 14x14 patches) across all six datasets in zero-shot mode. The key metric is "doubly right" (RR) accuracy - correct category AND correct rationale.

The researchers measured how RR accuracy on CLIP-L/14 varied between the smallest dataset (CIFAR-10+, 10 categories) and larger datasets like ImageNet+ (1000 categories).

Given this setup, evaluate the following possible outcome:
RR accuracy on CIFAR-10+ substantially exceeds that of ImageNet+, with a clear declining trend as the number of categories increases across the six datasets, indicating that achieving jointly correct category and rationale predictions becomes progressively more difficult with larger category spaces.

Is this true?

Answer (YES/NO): YES